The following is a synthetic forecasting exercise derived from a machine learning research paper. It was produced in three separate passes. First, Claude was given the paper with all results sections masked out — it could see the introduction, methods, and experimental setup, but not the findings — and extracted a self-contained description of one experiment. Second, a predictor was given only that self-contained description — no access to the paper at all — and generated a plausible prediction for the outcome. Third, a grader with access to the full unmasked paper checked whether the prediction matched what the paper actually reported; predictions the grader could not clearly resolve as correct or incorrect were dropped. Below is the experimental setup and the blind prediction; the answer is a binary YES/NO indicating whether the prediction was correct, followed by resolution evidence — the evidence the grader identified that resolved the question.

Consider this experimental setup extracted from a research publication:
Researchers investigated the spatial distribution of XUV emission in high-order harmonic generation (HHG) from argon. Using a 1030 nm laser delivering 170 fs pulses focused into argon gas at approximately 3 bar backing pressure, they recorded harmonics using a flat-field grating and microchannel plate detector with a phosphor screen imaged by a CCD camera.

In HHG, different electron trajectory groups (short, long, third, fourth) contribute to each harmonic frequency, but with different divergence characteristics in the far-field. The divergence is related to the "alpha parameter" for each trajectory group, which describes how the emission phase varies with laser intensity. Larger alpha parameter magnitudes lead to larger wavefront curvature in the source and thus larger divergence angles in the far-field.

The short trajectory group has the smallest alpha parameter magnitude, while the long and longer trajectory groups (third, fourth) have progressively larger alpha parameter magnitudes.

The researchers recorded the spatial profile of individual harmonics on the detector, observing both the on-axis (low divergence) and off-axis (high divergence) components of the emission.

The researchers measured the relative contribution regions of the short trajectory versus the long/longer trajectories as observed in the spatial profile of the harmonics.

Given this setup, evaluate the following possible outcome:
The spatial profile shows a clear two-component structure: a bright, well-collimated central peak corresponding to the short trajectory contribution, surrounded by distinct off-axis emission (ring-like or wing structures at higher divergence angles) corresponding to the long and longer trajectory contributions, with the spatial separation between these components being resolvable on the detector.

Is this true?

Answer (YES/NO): YES